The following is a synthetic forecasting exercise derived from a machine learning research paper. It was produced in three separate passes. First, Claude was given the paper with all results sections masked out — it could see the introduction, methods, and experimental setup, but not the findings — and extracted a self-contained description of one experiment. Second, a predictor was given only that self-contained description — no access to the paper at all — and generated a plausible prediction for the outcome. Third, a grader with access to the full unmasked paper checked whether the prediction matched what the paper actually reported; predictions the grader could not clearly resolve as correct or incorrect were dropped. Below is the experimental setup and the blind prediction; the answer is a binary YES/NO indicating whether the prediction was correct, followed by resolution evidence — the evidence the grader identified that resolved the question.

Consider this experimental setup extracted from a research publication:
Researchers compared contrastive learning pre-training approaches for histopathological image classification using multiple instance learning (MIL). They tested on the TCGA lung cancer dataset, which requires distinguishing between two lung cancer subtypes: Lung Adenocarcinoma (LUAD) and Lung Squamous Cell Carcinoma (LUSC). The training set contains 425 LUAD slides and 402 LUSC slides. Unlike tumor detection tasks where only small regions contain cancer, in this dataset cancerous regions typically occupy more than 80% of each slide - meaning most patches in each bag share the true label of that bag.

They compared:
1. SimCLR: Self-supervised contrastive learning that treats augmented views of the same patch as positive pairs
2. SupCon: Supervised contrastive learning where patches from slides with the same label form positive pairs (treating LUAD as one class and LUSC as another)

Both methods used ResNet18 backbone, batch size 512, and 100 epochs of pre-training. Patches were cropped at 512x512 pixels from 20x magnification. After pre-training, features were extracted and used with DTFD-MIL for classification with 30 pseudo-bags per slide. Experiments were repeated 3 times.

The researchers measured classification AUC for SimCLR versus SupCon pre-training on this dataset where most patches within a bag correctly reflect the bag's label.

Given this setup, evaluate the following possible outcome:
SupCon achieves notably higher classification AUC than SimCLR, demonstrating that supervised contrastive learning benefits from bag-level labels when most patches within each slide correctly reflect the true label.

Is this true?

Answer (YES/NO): NO